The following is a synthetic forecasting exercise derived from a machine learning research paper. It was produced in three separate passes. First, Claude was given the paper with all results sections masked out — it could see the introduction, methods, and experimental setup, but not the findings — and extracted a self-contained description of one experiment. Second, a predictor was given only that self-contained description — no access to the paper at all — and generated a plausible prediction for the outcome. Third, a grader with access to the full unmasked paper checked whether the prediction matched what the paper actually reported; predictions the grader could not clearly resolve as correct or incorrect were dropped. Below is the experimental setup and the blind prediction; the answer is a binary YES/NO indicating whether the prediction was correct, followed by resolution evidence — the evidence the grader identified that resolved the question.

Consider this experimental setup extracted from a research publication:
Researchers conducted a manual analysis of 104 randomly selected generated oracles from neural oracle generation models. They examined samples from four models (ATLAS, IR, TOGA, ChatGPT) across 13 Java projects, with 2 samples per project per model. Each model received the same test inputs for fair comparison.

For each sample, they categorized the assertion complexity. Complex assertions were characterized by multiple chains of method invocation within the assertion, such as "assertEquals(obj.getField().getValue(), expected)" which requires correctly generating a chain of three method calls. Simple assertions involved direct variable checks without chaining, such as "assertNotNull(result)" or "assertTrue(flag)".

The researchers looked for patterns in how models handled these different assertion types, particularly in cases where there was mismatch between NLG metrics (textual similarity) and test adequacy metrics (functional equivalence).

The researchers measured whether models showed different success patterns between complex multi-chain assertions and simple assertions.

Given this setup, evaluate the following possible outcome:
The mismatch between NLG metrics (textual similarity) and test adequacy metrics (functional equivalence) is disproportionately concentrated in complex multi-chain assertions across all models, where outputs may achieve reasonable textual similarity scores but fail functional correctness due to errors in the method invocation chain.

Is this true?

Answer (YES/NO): NO